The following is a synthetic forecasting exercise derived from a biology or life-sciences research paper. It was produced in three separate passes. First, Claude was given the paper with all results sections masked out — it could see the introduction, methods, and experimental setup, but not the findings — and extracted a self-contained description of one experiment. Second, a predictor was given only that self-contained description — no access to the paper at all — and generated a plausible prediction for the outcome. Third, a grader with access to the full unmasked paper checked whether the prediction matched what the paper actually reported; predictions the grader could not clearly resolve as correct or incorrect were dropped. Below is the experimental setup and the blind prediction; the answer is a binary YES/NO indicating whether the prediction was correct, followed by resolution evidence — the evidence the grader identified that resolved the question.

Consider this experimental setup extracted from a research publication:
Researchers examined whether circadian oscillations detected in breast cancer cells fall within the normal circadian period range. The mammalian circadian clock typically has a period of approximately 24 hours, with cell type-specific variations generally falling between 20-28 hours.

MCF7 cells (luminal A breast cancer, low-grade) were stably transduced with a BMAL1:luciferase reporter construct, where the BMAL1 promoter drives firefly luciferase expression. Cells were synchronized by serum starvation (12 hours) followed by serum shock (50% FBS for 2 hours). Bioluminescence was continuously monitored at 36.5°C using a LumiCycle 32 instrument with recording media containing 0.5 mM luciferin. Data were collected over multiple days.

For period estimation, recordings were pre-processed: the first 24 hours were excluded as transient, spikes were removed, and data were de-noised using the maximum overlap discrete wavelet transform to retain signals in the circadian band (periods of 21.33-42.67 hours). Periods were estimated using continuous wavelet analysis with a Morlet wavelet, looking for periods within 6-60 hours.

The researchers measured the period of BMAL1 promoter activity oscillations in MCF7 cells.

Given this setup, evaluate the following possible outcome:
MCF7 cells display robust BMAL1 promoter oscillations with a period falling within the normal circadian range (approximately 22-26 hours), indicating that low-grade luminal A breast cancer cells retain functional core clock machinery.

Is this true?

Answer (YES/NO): YES